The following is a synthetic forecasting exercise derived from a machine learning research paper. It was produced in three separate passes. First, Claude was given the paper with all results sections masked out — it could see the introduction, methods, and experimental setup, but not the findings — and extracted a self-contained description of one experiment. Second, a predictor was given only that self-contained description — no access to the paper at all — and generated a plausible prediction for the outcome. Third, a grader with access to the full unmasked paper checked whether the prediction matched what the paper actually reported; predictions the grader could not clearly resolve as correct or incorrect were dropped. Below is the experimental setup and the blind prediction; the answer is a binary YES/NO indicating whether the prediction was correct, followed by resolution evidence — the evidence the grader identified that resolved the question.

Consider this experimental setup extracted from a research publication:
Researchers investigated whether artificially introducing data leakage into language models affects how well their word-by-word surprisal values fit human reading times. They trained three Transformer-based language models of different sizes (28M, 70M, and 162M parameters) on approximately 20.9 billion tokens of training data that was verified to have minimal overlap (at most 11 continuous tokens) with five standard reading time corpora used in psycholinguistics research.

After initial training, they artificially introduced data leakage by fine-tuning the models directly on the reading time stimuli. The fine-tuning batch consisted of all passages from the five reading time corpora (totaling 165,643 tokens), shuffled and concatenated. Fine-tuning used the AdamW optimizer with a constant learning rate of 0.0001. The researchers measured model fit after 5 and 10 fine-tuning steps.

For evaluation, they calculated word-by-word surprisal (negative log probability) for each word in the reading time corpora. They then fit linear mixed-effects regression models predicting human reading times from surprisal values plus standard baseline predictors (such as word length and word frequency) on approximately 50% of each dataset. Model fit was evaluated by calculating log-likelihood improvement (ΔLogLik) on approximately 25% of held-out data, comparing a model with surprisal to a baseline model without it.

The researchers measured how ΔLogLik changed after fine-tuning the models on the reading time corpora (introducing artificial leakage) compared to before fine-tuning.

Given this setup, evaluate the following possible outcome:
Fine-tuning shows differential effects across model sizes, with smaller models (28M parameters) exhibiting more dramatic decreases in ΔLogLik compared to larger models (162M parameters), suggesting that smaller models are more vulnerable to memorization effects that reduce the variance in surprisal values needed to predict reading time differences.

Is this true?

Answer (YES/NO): NO